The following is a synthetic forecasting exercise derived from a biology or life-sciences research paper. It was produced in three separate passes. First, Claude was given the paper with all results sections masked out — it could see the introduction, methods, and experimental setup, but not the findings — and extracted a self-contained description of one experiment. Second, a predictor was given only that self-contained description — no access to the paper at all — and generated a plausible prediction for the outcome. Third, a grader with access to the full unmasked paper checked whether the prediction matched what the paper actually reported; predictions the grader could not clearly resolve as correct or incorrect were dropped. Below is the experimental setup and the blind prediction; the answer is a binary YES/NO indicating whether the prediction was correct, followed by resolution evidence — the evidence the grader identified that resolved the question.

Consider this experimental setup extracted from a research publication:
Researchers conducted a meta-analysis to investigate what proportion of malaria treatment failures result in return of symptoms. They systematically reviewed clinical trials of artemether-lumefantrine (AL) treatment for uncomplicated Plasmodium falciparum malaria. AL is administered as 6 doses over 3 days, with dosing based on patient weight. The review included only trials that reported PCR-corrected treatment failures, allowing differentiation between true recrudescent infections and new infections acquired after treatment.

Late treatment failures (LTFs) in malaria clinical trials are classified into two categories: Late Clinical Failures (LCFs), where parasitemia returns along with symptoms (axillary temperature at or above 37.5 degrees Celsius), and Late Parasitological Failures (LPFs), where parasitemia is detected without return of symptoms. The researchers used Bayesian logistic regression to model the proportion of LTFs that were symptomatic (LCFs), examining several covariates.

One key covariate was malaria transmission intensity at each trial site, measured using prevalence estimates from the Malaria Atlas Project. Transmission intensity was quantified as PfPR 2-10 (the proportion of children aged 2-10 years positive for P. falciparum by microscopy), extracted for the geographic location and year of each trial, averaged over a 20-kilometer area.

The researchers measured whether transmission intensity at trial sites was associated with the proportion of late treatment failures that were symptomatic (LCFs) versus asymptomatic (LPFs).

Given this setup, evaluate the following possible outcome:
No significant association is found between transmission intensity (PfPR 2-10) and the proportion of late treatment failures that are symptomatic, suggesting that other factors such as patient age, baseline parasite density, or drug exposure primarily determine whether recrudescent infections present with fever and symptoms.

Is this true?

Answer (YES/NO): NO